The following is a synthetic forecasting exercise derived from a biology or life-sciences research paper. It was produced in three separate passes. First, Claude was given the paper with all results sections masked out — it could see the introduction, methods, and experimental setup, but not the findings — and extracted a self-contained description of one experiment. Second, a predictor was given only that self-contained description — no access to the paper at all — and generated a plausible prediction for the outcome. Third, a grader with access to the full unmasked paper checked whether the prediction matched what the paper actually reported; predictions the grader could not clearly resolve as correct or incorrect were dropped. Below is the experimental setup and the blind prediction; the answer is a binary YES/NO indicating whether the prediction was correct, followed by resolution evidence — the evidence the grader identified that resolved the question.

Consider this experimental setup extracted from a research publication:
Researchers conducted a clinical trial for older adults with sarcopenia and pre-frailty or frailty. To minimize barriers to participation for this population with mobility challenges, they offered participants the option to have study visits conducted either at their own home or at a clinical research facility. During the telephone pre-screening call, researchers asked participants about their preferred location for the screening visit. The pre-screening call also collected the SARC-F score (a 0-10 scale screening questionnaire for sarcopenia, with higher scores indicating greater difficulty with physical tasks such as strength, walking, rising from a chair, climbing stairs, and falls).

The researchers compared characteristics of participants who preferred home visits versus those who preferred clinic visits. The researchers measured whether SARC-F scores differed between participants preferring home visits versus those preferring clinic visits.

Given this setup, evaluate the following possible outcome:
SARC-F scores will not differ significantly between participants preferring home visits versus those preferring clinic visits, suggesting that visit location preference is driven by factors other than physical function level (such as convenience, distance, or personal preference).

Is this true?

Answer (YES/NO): NO